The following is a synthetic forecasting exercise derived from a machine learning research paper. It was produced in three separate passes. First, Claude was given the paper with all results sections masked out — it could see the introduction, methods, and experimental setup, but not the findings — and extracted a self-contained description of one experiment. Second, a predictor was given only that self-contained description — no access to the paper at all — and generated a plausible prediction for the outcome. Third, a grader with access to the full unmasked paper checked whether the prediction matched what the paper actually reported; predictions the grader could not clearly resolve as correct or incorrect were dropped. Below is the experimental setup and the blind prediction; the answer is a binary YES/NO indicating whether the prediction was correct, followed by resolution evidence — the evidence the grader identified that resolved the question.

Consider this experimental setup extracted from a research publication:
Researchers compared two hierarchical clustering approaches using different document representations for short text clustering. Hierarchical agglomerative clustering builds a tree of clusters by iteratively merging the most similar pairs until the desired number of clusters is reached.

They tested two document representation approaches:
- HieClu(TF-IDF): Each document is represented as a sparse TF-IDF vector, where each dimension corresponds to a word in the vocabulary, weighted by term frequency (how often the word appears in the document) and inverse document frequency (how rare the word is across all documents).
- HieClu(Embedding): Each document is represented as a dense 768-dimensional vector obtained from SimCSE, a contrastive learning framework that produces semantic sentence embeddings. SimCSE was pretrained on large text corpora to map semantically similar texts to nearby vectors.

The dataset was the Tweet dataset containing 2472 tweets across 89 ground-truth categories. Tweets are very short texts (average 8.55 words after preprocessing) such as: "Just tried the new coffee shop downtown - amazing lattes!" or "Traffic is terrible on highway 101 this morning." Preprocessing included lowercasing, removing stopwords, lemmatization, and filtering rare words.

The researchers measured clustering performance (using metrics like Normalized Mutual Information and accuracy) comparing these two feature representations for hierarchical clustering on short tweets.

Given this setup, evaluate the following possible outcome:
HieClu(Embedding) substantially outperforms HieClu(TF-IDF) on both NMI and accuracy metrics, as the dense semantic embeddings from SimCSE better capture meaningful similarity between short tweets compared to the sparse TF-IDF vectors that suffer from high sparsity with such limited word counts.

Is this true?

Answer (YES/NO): NO